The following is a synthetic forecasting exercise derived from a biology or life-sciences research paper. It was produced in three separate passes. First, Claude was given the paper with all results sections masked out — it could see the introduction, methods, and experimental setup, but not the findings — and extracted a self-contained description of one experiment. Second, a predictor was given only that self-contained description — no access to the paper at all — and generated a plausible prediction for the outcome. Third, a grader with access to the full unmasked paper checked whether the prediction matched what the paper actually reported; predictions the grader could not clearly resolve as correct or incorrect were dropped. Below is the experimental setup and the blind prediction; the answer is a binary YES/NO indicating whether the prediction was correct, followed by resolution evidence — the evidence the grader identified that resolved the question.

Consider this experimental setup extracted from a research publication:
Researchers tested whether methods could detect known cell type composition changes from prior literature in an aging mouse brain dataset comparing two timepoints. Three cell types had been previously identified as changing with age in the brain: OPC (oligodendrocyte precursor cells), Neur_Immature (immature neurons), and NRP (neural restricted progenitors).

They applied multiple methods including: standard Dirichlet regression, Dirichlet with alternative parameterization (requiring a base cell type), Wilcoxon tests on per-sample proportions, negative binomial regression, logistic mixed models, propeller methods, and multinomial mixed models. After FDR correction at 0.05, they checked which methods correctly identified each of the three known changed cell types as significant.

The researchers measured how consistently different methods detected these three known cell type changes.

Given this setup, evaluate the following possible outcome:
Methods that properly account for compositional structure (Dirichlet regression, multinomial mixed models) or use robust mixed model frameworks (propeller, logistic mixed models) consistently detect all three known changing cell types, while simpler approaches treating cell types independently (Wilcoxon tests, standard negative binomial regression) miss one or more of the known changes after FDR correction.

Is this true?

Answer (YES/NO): NO